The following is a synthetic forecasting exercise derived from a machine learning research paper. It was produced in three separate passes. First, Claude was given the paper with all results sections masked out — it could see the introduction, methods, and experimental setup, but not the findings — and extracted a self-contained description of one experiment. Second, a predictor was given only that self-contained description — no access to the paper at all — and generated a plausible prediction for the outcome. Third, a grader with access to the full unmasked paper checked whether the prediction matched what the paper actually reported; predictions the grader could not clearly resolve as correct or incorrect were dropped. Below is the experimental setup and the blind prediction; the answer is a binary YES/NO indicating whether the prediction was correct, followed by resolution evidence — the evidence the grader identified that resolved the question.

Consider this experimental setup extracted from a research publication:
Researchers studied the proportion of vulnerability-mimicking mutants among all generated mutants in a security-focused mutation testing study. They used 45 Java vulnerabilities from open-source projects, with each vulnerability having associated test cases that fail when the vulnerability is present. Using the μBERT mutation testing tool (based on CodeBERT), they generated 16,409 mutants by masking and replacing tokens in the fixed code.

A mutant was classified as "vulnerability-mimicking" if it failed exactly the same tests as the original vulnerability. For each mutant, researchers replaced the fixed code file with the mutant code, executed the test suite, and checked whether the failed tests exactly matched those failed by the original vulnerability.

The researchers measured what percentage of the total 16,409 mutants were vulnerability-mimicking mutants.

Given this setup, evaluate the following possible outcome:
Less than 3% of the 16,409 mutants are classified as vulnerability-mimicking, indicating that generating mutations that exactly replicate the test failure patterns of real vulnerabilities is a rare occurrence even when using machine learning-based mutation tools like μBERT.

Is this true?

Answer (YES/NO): NO